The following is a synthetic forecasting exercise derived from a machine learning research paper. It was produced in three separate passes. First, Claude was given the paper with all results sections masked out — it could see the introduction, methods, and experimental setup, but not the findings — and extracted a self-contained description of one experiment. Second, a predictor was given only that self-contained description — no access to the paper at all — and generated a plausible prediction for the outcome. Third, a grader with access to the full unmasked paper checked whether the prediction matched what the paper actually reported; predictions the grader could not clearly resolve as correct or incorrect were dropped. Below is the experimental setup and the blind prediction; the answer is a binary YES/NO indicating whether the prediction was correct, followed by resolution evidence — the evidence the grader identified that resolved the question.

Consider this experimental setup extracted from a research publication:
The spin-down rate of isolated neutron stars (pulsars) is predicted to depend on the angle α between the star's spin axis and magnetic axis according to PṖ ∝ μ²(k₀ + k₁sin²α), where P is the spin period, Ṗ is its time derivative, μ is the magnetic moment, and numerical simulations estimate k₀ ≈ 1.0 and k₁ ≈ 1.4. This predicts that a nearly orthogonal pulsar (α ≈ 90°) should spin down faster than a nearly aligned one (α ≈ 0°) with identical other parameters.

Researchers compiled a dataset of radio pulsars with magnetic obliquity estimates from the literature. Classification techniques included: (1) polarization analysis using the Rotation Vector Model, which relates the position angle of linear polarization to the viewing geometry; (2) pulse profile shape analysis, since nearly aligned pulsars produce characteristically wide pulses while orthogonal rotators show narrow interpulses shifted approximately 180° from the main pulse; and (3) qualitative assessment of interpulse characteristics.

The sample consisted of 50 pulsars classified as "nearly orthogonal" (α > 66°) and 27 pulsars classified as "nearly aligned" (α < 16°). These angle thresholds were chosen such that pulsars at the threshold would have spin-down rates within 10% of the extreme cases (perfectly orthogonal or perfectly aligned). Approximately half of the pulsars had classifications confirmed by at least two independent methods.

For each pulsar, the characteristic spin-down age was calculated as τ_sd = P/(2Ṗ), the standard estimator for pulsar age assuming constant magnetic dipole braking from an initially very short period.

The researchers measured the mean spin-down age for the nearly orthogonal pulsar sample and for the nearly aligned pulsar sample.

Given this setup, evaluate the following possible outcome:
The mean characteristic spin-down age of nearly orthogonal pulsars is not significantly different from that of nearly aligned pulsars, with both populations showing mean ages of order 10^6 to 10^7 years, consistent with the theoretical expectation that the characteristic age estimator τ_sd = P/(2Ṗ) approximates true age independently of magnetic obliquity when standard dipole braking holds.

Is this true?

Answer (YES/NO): NO